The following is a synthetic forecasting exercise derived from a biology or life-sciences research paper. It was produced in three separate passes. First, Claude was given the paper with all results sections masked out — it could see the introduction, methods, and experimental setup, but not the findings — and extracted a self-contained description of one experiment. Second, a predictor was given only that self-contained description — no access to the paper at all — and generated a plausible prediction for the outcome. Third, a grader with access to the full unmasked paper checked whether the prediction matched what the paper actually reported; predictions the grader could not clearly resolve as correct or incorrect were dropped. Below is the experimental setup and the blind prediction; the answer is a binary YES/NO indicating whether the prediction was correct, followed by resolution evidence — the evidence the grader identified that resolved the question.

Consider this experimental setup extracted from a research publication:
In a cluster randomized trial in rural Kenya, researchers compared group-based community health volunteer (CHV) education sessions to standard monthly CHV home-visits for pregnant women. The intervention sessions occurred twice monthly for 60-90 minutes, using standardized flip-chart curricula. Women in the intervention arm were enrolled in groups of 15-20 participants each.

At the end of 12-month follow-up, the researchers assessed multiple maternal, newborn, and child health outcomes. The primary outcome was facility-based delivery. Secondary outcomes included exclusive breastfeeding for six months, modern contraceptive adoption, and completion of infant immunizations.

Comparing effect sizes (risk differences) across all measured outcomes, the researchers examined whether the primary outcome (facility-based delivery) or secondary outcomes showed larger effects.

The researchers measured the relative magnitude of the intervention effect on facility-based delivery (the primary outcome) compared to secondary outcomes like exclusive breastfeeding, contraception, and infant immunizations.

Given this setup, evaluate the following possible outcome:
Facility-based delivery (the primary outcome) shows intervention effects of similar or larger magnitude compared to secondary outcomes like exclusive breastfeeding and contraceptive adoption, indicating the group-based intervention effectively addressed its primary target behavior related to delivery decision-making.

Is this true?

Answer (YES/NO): NO